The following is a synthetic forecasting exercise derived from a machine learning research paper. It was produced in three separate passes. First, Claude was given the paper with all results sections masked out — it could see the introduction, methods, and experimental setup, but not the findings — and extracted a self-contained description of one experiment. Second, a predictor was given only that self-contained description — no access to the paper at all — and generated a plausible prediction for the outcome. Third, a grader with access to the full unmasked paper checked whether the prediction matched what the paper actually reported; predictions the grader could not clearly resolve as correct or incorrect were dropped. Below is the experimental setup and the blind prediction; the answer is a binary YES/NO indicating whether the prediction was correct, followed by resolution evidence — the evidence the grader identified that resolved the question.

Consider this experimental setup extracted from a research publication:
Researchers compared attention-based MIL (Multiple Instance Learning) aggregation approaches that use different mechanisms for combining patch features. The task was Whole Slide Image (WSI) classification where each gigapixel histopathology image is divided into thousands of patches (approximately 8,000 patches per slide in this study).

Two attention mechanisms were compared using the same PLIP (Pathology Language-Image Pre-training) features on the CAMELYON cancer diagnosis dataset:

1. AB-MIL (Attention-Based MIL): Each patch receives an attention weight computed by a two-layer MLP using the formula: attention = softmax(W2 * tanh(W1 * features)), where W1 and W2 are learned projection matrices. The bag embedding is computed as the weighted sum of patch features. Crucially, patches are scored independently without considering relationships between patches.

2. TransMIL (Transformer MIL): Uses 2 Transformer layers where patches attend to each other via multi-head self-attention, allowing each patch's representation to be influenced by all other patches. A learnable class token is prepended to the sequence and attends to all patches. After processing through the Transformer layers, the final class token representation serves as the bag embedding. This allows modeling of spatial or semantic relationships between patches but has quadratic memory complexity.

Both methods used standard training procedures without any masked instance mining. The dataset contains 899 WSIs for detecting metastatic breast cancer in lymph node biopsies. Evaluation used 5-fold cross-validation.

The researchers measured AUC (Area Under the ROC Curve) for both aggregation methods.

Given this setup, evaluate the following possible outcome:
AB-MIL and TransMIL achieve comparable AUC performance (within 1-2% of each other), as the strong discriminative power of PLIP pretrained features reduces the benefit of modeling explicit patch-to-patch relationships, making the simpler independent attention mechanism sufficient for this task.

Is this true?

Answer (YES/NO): YES